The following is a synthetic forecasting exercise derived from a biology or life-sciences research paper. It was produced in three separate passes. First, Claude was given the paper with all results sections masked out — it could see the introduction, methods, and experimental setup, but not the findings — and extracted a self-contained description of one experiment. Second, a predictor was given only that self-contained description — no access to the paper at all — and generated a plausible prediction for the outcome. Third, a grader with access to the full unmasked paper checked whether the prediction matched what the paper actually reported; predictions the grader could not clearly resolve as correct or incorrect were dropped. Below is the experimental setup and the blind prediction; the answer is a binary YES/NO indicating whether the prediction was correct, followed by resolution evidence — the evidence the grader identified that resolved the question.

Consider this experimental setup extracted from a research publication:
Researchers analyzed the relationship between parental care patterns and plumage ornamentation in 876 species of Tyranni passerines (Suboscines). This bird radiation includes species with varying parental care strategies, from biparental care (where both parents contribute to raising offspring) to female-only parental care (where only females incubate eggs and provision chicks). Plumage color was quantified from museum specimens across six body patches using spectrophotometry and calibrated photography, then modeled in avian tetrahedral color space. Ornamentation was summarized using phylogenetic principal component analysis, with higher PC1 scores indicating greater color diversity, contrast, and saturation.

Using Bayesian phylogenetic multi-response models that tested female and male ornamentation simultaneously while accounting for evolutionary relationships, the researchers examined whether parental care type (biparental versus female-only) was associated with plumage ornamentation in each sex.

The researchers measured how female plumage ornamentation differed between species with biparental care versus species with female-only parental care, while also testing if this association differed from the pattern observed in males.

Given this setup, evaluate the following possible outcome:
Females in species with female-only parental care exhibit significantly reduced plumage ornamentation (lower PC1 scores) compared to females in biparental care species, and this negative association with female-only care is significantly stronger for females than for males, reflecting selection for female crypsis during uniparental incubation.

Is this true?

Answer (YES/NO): YES